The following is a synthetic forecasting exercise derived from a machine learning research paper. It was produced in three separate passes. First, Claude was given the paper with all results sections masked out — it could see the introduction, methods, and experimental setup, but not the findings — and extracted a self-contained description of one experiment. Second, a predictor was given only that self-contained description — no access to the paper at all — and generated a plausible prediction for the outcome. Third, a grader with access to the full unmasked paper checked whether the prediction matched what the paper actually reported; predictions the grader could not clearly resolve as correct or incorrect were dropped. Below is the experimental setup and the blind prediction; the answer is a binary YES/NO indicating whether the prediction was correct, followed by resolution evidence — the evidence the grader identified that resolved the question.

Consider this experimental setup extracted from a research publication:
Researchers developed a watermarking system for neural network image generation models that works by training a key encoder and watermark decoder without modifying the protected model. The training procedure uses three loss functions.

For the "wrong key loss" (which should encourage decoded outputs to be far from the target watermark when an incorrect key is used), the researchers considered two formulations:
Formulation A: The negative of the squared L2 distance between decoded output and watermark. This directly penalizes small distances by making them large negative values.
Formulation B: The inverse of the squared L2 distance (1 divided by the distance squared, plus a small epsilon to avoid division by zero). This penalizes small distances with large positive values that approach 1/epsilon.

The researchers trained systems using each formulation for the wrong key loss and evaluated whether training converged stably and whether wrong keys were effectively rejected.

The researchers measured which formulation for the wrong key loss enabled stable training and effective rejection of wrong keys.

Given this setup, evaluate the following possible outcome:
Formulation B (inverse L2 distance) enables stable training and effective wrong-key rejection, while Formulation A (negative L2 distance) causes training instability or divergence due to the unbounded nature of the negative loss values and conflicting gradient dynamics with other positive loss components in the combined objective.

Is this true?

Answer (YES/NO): YES